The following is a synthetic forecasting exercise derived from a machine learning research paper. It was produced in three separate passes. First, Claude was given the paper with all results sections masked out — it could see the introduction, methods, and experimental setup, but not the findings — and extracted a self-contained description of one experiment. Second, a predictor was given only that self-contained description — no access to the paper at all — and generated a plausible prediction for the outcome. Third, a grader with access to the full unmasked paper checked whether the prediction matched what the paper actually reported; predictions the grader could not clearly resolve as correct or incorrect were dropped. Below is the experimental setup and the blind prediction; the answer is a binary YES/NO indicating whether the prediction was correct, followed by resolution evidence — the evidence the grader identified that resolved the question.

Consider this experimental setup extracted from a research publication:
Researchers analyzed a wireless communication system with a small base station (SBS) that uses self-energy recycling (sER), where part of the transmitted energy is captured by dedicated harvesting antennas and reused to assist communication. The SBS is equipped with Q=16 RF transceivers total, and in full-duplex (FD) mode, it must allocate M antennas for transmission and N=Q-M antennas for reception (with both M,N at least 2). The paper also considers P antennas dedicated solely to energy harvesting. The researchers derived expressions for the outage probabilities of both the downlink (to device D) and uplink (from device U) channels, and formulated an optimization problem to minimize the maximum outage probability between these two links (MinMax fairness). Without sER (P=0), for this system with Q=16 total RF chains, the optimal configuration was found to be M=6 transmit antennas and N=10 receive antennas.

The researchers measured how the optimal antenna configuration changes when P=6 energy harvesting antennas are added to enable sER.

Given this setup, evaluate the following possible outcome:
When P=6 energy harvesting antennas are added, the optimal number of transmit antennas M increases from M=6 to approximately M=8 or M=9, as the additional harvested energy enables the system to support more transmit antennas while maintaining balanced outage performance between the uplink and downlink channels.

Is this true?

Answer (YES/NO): NO